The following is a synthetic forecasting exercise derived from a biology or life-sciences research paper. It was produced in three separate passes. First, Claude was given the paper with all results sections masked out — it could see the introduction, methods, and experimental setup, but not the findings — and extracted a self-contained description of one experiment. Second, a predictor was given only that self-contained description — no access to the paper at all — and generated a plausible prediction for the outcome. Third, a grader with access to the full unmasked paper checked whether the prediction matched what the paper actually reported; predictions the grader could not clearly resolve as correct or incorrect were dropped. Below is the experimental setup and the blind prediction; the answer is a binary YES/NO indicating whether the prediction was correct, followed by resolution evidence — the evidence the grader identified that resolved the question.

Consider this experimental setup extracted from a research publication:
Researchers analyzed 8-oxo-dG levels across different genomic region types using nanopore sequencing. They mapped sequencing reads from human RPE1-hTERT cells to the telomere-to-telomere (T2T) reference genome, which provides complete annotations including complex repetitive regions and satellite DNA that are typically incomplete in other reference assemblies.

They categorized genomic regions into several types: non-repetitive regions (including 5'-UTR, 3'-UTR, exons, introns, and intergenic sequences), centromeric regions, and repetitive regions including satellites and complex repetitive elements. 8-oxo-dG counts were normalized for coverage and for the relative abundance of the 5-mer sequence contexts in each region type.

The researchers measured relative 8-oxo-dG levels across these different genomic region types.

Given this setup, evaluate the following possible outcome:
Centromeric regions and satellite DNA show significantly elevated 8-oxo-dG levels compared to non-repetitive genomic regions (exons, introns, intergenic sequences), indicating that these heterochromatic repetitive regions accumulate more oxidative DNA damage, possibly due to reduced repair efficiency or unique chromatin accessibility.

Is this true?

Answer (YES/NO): NO